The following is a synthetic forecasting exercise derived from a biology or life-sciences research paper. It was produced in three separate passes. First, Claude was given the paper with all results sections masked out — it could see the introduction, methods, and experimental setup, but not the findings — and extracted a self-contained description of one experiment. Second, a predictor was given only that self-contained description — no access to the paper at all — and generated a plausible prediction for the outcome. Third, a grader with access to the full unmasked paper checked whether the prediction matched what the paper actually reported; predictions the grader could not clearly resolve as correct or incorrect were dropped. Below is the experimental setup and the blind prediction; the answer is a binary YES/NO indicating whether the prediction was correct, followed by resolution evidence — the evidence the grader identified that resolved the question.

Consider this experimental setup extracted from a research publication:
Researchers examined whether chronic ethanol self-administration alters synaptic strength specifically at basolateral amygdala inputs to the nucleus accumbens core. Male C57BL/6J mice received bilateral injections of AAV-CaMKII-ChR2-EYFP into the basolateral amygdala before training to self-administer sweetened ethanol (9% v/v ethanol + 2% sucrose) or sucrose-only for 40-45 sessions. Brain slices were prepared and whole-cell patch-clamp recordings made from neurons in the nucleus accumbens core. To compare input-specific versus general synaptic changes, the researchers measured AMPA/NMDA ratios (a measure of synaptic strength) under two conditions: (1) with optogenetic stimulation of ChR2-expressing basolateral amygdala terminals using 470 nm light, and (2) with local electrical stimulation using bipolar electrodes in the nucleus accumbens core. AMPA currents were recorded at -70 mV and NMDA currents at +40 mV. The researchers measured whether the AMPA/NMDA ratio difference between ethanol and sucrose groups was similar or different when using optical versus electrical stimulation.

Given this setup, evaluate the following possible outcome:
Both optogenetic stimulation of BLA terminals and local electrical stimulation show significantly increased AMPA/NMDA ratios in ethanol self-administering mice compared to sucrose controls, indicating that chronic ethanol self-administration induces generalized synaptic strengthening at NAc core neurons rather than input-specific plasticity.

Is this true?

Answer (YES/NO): NO